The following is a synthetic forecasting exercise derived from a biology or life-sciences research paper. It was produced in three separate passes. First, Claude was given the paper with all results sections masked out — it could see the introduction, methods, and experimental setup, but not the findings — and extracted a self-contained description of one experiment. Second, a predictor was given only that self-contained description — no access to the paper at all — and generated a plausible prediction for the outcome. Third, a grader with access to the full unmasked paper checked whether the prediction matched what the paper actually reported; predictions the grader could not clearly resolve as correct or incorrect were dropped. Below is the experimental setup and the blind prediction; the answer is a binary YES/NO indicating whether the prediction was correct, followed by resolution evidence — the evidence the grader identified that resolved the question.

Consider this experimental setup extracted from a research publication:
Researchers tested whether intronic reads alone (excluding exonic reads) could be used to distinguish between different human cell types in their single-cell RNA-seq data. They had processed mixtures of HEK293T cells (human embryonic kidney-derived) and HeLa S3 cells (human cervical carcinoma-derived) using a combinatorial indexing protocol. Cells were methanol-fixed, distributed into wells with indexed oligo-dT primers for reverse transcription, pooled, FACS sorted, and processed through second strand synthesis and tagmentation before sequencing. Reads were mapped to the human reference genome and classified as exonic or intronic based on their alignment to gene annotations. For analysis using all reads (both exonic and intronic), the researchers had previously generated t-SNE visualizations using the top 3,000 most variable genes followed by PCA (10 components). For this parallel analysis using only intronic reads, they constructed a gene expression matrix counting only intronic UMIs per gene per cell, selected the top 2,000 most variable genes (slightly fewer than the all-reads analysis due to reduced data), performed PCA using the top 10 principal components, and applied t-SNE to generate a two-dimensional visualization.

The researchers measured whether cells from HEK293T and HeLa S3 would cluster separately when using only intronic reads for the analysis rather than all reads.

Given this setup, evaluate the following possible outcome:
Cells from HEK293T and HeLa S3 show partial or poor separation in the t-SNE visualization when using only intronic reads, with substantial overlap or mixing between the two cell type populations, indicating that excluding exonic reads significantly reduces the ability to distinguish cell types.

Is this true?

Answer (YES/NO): NO